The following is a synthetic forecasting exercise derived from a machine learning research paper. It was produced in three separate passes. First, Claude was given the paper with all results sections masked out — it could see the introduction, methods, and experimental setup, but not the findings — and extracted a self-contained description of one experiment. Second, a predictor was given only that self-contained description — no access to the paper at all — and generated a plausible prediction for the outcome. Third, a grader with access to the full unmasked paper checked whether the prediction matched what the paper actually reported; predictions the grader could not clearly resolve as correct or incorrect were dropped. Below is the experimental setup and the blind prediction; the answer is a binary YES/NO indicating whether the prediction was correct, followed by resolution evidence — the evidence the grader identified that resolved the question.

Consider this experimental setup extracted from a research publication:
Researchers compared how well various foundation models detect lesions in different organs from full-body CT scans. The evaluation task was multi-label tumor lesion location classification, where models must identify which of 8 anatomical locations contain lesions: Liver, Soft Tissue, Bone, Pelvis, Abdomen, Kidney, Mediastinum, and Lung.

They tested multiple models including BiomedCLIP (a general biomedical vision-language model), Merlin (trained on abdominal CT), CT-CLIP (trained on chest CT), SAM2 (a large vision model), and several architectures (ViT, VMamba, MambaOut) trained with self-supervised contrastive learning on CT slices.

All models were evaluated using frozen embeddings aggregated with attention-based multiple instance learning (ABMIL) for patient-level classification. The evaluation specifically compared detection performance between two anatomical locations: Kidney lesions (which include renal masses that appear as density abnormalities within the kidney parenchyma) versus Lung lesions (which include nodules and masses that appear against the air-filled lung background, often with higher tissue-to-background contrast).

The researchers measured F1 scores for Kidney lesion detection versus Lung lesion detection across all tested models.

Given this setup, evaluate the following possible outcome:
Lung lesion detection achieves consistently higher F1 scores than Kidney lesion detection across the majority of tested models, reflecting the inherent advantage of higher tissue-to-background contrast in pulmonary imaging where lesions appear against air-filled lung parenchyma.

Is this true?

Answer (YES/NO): YES